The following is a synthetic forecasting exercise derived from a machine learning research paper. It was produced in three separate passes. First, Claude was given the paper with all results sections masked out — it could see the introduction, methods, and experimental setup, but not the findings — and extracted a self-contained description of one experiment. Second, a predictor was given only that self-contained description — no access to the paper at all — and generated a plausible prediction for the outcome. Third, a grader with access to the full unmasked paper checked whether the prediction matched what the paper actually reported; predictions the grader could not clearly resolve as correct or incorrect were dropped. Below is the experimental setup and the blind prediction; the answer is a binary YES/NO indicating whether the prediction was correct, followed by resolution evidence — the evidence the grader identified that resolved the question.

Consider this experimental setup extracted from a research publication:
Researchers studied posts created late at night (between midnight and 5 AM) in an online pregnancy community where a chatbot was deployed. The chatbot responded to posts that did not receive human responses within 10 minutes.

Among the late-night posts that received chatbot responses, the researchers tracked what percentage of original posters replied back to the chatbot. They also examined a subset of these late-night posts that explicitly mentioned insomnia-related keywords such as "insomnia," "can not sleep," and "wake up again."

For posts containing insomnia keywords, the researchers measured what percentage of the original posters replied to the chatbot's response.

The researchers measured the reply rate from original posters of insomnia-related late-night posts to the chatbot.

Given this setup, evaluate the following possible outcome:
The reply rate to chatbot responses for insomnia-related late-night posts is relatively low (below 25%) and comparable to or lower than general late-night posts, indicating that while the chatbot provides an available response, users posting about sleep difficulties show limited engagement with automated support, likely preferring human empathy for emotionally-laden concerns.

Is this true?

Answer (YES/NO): NO